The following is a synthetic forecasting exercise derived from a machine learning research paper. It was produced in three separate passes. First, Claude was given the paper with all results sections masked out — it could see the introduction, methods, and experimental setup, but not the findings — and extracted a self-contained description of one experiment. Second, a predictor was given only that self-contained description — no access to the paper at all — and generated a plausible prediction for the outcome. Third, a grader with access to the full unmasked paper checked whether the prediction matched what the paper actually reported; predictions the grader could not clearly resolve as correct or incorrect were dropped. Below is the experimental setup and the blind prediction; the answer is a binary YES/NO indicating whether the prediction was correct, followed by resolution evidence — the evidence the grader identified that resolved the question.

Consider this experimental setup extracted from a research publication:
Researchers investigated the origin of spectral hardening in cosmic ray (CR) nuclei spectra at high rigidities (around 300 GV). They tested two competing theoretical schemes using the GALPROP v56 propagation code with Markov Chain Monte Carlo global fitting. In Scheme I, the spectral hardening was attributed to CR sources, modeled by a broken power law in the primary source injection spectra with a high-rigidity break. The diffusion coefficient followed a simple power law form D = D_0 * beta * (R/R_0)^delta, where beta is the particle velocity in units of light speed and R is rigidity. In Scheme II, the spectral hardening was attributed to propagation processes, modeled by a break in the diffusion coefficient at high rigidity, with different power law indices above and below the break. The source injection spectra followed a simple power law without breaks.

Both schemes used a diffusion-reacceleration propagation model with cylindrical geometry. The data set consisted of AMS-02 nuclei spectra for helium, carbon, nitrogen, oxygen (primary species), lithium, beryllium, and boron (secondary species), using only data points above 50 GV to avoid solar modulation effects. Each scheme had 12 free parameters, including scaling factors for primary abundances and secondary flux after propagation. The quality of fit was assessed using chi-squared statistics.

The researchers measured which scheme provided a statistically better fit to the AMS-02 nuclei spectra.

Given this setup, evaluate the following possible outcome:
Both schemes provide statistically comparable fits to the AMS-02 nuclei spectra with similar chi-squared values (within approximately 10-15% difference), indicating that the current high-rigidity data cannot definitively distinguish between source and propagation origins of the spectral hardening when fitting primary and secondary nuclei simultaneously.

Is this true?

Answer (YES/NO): NO